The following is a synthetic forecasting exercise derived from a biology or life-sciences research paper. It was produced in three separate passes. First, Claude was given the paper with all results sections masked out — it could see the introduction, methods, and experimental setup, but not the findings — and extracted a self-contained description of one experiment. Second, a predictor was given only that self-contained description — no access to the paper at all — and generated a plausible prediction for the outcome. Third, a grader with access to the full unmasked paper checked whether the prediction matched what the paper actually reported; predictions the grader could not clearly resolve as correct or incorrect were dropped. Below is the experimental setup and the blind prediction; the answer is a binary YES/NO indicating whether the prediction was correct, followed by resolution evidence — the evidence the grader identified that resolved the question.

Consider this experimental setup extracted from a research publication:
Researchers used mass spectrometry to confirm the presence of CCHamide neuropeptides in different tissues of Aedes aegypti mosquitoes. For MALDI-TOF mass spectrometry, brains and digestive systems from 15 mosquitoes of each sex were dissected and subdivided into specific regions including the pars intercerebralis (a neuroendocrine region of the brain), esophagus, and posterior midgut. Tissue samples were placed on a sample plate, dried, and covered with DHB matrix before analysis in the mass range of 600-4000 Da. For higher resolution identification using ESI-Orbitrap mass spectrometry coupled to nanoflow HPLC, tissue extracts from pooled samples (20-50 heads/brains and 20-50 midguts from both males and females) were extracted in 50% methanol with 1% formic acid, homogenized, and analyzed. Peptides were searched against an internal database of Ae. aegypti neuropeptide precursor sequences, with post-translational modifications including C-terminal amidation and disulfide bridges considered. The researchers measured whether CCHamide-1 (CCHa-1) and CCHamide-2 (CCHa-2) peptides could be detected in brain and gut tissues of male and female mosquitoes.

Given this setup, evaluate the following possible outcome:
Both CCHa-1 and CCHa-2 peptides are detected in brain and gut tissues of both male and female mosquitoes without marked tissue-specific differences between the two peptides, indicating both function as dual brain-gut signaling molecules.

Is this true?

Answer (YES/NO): NO